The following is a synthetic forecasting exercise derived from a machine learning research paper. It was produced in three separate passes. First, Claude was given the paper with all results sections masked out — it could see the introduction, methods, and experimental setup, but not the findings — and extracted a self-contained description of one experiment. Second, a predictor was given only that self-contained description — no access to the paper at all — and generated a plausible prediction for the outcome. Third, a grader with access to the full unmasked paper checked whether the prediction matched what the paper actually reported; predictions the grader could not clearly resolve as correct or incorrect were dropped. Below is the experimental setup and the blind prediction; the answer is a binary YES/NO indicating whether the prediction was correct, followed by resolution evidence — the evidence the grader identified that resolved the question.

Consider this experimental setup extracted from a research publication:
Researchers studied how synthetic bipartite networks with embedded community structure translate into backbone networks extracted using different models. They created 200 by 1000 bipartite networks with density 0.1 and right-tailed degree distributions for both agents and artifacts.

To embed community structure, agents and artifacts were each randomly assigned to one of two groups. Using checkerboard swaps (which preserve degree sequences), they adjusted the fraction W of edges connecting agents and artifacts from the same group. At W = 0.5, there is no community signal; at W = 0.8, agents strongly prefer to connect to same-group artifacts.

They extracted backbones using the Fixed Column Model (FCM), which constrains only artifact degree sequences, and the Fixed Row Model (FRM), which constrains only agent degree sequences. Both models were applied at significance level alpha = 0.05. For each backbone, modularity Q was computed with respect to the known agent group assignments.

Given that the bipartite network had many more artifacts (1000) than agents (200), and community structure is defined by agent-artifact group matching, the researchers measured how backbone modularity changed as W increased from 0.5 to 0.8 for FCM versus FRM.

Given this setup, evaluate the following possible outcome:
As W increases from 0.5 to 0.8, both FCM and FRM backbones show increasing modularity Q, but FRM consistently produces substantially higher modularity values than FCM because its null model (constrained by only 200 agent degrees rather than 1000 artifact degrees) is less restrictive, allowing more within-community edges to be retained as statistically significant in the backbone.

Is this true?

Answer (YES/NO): YES